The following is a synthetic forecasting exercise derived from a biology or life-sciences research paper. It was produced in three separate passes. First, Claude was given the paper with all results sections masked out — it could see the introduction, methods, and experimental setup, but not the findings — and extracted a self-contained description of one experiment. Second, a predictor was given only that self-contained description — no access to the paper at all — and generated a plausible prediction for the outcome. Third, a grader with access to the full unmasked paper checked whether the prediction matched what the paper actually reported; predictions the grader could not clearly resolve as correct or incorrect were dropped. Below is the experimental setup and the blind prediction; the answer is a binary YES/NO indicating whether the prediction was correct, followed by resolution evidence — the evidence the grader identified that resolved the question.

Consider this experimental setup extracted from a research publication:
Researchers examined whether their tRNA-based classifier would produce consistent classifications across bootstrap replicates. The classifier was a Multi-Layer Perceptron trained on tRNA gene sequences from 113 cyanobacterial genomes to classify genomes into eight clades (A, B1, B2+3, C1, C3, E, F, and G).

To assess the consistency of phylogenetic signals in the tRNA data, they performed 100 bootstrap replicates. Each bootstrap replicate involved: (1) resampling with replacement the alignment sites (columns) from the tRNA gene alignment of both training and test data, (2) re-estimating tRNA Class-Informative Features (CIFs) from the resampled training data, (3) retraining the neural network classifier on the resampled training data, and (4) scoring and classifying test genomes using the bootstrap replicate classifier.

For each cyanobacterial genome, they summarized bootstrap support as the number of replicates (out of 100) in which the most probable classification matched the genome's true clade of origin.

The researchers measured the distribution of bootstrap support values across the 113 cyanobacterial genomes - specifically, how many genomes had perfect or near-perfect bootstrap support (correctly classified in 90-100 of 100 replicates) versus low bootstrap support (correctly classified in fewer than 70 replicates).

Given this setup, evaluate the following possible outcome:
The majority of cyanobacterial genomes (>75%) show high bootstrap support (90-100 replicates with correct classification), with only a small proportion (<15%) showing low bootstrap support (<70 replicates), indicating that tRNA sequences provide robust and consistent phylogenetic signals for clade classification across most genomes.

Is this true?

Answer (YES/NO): YES